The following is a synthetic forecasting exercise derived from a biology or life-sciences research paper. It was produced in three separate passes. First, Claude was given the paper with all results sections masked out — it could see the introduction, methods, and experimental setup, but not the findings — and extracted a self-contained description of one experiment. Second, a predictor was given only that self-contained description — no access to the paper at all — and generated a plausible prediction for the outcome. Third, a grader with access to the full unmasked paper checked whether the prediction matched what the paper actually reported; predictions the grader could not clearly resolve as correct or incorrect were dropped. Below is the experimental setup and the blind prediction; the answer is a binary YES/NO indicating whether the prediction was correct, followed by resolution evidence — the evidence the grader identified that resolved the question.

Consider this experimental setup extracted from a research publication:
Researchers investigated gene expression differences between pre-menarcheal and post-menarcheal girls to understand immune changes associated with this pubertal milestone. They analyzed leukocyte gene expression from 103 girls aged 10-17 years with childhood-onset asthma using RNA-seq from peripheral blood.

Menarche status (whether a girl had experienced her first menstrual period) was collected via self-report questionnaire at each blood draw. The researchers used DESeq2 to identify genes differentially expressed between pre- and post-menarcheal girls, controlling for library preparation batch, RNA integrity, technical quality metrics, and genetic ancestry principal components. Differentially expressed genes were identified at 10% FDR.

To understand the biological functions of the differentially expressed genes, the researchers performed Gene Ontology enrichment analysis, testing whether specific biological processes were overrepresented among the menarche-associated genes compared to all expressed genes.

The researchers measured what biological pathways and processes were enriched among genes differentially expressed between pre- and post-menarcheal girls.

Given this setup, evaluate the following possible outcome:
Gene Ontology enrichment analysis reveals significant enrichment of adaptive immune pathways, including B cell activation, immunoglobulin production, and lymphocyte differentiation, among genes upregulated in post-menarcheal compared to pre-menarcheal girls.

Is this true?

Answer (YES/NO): NO